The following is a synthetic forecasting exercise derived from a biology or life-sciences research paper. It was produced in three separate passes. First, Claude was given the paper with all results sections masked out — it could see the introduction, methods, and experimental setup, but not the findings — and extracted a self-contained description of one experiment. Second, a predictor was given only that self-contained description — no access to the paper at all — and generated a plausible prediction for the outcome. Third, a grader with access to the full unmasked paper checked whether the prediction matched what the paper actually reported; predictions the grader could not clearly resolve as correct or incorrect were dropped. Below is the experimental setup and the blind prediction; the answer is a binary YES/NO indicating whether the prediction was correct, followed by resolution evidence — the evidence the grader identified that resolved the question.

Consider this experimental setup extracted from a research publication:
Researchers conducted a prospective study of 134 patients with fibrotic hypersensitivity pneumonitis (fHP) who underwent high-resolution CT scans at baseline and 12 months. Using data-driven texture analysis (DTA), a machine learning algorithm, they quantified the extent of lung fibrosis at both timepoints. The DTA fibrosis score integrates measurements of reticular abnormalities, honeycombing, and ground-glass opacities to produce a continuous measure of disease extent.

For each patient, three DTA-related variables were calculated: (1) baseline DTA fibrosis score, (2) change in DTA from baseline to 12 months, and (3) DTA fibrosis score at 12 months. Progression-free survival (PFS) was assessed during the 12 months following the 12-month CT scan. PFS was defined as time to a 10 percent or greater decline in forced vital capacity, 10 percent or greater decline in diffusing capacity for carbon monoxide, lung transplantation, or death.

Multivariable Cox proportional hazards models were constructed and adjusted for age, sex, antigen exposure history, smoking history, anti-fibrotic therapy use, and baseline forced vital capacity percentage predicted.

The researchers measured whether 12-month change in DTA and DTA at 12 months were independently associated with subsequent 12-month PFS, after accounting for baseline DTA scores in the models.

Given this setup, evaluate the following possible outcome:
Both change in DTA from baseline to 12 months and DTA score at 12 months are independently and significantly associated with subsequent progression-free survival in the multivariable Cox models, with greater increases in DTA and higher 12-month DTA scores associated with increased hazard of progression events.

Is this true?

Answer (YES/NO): YES